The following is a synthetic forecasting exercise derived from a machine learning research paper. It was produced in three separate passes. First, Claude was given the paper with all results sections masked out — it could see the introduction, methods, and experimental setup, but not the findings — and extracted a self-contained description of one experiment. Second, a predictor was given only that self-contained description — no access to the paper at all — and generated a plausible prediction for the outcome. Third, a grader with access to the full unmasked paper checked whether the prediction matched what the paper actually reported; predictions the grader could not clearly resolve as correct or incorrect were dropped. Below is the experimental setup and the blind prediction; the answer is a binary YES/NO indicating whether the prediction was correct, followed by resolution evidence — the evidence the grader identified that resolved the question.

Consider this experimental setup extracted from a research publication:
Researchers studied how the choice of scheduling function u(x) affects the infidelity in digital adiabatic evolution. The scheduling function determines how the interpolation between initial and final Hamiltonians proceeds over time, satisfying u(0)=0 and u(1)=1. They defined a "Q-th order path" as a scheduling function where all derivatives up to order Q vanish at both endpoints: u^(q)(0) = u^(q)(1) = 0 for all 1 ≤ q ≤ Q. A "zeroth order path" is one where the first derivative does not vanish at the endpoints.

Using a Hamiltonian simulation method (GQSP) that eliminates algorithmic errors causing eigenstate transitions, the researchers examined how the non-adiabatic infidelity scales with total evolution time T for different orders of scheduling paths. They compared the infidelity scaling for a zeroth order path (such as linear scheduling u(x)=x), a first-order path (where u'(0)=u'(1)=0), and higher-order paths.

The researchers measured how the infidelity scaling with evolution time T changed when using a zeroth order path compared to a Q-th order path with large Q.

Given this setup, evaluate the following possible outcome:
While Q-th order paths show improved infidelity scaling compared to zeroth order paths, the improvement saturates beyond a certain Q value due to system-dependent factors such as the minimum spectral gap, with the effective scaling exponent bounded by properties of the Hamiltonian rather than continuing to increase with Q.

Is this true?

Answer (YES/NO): NO